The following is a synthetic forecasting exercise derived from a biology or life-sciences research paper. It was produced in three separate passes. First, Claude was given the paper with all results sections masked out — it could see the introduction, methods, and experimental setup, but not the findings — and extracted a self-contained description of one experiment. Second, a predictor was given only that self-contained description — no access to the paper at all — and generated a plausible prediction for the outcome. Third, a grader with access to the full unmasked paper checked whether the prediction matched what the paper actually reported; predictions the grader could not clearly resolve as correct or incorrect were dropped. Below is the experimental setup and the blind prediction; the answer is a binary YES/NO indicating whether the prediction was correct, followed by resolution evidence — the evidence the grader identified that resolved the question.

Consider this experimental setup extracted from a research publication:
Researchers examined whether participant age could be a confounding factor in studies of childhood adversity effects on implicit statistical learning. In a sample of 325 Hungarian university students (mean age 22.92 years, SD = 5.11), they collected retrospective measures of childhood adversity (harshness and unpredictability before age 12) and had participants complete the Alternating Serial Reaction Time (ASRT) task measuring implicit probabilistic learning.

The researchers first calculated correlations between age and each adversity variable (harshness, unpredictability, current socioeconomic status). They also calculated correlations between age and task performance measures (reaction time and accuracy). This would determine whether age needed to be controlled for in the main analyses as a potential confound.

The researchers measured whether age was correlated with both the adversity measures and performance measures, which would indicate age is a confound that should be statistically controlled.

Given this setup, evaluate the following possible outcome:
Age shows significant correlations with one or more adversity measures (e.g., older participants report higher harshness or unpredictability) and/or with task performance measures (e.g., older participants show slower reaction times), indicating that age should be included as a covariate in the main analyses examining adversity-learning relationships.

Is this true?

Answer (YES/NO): YES